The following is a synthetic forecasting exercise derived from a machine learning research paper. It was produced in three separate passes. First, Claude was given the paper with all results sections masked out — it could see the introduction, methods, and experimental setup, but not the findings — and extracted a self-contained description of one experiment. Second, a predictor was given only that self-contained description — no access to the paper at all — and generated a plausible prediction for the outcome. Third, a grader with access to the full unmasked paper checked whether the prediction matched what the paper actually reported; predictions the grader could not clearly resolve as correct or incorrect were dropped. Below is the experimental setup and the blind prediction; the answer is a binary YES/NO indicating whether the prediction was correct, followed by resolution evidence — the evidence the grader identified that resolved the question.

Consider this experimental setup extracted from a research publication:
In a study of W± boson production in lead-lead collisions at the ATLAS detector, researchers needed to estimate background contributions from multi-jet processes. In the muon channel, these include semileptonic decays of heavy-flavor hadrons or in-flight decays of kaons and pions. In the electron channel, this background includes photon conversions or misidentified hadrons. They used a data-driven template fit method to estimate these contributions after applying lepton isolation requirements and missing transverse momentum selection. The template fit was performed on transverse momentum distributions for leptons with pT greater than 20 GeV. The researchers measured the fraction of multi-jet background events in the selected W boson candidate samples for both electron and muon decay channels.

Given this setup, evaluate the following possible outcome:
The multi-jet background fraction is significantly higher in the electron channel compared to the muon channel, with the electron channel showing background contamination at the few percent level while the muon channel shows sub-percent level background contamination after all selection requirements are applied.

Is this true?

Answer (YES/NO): NO